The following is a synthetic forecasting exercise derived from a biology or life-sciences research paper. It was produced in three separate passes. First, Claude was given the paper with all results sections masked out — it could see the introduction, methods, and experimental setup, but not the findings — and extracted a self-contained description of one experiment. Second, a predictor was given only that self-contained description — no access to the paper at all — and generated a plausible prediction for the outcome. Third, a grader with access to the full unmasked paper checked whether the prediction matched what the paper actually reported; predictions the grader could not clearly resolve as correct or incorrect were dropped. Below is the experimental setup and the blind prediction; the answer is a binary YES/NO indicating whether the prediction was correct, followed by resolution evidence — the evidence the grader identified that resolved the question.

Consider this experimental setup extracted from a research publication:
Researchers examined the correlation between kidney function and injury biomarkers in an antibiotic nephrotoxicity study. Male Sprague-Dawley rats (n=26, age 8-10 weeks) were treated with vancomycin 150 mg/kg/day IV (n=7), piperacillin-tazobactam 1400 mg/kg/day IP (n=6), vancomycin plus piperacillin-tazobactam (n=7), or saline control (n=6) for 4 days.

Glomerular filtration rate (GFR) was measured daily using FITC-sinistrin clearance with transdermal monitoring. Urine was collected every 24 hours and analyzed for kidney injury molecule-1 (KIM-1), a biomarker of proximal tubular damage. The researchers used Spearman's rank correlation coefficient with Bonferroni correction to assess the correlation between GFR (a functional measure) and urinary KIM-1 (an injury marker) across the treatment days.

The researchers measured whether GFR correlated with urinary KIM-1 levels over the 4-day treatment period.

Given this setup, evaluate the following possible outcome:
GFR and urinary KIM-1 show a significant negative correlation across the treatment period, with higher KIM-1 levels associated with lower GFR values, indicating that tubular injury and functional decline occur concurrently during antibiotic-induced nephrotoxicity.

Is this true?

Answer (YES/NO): NO